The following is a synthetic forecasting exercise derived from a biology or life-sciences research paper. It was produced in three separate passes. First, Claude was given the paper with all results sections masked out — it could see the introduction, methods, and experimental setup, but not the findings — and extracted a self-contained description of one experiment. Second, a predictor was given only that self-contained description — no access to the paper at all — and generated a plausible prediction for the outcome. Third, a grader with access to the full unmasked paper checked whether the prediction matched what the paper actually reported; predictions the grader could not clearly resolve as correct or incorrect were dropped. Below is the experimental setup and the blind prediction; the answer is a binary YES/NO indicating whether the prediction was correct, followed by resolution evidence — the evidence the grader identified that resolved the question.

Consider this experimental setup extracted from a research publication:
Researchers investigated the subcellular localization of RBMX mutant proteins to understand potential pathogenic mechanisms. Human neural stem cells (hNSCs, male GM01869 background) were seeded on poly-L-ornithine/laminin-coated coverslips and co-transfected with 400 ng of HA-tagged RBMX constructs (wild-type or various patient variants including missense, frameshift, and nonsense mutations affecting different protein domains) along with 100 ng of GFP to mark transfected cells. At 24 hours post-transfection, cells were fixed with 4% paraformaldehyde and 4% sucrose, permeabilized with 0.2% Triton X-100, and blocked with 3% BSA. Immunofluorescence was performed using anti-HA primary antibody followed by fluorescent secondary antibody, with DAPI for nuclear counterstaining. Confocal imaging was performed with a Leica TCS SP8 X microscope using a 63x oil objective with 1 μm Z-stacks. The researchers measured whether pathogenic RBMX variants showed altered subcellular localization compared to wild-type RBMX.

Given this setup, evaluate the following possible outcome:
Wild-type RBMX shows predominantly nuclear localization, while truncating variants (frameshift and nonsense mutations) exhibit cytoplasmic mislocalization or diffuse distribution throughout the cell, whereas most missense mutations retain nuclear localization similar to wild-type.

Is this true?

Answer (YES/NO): NO